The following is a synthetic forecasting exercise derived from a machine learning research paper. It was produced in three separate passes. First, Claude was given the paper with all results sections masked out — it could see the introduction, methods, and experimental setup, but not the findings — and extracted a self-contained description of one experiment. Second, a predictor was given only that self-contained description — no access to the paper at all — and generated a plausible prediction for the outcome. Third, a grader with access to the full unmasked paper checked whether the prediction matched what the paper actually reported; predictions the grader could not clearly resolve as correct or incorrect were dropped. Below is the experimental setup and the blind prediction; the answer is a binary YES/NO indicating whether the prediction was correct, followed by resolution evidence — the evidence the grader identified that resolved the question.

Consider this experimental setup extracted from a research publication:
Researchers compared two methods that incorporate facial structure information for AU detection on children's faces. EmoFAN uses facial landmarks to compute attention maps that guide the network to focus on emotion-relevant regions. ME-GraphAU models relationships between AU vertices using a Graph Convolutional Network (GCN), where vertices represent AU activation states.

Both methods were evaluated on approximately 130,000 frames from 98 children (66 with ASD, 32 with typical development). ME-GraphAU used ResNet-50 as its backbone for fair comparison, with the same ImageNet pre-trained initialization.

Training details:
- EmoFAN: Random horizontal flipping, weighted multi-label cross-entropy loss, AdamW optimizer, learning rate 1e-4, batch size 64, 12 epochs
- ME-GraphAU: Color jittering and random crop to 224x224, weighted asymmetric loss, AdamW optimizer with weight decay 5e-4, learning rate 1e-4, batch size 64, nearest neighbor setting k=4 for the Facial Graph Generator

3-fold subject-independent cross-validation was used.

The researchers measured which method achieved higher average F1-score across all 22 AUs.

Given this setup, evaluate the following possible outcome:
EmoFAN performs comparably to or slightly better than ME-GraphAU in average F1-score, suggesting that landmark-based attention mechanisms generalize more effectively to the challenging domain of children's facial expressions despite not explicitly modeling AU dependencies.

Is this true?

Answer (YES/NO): NO